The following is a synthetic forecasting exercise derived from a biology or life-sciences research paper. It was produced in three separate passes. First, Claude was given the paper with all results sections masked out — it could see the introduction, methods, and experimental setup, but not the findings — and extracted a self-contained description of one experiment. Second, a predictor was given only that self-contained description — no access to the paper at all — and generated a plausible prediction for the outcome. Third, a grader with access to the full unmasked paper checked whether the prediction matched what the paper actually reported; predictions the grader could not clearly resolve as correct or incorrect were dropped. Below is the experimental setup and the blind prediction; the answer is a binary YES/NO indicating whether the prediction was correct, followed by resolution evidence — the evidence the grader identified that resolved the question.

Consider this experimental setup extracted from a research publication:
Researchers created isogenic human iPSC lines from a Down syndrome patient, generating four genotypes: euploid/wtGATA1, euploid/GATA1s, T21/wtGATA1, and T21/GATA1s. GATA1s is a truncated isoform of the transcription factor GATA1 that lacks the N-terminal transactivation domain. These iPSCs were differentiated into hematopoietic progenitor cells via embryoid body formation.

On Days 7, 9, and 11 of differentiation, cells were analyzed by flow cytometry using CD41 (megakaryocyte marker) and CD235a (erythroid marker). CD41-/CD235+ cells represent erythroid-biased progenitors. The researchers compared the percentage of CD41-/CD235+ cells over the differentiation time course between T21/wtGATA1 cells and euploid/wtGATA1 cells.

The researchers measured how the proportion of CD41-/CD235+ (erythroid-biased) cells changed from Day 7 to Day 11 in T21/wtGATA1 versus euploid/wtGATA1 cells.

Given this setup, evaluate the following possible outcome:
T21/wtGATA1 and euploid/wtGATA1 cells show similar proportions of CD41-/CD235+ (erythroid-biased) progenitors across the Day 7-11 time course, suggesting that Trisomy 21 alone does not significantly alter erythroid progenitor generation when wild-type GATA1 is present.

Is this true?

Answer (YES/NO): NO